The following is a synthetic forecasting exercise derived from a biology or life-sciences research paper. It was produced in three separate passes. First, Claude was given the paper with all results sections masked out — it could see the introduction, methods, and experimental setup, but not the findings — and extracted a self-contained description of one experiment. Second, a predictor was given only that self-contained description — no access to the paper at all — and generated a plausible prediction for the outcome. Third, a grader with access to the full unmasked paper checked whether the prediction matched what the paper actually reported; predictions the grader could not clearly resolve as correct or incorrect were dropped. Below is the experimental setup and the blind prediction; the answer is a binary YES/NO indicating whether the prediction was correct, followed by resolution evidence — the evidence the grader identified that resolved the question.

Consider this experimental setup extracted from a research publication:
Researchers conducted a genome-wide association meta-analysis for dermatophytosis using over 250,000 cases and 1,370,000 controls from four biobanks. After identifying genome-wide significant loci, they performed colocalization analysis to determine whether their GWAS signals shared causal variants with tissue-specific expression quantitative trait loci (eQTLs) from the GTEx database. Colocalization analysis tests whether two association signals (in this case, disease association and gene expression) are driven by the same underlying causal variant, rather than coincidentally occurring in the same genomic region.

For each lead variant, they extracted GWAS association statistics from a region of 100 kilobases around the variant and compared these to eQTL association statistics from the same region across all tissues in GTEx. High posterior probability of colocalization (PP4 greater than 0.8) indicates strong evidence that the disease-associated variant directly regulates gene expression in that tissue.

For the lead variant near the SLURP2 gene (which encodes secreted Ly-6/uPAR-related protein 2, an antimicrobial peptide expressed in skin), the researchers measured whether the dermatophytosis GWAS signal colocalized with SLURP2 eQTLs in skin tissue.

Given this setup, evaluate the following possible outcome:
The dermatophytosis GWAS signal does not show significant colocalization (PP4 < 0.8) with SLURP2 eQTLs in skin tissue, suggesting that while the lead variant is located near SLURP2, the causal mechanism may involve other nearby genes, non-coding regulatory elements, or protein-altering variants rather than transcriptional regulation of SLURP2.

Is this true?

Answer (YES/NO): NO